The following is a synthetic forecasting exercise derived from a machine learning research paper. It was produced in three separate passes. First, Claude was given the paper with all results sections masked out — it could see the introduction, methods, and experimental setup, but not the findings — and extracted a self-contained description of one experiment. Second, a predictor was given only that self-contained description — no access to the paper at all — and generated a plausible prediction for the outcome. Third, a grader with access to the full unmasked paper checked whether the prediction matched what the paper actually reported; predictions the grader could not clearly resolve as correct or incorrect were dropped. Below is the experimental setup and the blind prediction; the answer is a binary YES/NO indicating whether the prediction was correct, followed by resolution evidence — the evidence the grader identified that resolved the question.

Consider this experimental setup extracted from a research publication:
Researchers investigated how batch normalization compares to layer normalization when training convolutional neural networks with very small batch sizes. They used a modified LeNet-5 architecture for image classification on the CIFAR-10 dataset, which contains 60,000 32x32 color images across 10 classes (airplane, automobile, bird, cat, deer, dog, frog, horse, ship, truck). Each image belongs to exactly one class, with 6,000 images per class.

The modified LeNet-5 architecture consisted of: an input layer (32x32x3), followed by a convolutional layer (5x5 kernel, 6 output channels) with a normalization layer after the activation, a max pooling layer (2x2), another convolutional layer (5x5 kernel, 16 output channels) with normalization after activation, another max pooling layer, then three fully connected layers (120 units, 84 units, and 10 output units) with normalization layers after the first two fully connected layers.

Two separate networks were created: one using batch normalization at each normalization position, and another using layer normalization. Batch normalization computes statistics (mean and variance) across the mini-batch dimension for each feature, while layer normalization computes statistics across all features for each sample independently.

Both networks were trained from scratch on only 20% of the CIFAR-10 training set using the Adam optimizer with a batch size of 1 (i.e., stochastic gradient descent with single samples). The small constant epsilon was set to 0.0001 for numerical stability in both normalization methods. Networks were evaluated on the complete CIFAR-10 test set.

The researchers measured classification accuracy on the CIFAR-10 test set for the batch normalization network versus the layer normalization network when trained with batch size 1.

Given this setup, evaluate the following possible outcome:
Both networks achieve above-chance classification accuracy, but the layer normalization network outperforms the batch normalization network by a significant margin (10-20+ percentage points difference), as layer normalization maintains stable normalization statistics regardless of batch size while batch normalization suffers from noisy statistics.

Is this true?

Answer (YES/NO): NO